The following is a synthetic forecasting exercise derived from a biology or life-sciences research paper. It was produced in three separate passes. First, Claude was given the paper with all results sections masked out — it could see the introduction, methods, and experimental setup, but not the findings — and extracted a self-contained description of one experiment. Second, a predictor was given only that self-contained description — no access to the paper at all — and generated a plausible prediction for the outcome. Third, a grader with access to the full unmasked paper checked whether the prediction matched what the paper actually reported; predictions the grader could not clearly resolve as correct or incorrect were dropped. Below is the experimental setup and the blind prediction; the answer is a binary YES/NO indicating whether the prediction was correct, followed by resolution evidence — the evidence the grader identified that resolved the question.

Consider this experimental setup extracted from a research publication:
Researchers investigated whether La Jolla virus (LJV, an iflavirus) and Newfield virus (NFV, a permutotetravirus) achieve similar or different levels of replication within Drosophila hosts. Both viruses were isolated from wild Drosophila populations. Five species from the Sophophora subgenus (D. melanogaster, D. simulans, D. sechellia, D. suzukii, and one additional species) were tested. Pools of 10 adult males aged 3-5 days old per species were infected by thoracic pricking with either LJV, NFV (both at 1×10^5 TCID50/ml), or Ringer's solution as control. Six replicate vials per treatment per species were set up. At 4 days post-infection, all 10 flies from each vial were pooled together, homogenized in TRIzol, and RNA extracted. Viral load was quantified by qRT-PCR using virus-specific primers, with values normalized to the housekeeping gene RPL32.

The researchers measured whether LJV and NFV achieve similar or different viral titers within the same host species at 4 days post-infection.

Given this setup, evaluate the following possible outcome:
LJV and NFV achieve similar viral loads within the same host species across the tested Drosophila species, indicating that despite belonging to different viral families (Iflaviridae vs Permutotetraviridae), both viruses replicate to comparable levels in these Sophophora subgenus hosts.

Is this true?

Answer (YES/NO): NO